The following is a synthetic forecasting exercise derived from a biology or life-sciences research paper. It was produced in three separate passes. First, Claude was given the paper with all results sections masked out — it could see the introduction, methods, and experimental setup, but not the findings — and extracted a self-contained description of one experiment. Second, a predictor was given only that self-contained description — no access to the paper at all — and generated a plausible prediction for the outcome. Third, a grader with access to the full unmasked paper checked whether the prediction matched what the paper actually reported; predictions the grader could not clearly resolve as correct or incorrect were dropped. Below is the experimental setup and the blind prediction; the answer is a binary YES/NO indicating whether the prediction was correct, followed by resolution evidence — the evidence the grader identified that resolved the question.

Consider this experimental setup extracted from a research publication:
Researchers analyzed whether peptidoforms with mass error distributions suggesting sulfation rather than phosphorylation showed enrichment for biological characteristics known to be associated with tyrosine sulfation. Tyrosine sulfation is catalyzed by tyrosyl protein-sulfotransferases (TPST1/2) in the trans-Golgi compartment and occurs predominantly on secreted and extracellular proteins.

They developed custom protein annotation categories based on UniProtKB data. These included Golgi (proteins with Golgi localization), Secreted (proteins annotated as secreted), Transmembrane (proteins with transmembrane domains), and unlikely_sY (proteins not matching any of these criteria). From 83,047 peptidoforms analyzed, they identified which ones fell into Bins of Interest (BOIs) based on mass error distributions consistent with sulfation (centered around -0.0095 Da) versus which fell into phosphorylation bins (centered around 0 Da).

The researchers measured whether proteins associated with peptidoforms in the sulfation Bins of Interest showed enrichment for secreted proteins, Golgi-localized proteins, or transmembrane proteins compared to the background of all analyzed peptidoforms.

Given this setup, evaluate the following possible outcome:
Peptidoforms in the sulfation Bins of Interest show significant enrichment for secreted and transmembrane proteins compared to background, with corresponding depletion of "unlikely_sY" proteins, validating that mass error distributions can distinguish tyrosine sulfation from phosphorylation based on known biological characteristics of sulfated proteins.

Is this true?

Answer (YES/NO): NO